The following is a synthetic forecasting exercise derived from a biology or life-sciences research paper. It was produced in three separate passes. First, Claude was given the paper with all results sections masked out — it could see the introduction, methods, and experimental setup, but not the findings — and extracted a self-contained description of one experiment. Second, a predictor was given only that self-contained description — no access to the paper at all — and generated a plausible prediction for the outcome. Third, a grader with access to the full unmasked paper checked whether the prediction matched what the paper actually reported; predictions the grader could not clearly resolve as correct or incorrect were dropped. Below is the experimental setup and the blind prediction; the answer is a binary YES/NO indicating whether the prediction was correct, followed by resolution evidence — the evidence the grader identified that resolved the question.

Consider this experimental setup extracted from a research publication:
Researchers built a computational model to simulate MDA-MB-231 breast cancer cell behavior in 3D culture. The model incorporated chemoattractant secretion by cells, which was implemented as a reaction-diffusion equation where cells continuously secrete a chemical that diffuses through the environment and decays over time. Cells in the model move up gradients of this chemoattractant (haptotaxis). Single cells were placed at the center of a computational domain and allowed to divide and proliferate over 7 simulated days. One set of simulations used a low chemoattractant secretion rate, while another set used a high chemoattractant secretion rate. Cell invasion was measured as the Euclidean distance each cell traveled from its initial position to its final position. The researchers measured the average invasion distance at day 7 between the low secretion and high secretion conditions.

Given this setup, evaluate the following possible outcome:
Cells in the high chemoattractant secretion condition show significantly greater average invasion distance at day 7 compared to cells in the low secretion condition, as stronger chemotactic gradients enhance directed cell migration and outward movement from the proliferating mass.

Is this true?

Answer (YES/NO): YES